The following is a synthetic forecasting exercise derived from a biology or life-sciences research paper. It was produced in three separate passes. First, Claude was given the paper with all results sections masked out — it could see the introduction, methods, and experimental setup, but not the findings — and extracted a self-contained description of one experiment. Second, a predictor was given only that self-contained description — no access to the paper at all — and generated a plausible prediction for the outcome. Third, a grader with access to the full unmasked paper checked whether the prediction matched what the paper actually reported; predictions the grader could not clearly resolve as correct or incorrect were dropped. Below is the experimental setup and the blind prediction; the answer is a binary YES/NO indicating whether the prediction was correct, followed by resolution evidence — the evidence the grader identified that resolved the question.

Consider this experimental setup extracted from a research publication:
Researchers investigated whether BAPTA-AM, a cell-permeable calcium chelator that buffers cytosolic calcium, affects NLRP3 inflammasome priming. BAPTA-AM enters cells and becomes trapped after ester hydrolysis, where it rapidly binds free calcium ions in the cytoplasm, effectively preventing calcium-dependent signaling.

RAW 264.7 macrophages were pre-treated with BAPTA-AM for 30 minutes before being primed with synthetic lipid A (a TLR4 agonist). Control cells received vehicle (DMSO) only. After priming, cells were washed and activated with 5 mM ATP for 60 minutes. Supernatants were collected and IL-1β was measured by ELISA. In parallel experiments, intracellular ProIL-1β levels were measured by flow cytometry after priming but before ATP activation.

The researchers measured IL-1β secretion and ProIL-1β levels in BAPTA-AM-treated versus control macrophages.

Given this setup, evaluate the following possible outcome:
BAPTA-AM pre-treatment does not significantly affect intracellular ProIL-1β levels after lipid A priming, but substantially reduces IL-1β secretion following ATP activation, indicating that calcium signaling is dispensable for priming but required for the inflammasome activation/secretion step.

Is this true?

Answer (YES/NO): NO